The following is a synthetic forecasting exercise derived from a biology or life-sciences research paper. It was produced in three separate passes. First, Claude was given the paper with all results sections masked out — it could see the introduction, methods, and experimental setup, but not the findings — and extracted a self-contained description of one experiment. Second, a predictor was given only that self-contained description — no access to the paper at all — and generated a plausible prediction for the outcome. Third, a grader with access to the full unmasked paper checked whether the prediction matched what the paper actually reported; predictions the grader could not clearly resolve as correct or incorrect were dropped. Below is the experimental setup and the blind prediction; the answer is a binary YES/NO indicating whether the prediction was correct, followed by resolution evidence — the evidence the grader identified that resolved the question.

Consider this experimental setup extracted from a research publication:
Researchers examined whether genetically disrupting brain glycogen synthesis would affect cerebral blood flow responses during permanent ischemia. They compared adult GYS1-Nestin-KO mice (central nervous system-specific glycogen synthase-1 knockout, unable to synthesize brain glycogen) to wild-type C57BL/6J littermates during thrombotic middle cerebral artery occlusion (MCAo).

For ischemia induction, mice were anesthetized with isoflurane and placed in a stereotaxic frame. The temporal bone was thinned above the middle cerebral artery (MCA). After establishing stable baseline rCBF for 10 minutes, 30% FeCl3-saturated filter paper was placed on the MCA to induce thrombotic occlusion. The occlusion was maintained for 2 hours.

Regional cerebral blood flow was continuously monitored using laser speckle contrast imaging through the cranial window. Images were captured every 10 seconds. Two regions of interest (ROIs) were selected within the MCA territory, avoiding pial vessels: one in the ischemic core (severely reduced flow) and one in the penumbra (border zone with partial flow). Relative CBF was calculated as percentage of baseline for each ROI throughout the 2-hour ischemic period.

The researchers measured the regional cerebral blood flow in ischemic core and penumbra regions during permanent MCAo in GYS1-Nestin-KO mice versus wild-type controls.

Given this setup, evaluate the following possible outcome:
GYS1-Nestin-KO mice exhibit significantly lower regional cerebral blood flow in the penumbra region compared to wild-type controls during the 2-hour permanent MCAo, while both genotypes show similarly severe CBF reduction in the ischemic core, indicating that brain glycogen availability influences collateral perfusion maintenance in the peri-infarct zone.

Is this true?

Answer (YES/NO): NO